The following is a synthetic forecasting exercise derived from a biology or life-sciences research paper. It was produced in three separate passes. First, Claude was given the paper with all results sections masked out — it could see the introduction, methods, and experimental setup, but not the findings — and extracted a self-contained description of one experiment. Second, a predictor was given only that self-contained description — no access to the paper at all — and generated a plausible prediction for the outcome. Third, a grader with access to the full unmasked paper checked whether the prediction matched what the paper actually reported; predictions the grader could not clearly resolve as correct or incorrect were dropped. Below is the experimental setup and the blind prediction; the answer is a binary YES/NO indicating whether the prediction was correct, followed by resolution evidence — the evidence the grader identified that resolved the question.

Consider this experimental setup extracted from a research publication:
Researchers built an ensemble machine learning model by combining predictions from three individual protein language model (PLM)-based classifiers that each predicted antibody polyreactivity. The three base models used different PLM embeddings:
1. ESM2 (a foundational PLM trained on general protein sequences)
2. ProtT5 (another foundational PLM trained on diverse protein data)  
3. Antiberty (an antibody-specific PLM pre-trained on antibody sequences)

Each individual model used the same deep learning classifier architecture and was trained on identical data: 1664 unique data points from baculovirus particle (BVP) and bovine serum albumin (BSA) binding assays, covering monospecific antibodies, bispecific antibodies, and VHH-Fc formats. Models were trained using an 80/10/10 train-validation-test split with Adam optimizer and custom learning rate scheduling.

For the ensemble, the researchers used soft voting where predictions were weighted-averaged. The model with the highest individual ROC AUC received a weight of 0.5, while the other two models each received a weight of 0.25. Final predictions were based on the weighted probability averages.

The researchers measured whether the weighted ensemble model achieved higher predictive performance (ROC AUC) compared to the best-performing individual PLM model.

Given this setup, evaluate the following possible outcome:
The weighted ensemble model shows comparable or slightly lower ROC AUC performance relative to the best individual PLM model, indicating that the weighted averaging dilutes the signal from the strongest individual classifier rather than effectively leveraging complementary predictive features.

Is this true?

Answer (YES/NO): YES